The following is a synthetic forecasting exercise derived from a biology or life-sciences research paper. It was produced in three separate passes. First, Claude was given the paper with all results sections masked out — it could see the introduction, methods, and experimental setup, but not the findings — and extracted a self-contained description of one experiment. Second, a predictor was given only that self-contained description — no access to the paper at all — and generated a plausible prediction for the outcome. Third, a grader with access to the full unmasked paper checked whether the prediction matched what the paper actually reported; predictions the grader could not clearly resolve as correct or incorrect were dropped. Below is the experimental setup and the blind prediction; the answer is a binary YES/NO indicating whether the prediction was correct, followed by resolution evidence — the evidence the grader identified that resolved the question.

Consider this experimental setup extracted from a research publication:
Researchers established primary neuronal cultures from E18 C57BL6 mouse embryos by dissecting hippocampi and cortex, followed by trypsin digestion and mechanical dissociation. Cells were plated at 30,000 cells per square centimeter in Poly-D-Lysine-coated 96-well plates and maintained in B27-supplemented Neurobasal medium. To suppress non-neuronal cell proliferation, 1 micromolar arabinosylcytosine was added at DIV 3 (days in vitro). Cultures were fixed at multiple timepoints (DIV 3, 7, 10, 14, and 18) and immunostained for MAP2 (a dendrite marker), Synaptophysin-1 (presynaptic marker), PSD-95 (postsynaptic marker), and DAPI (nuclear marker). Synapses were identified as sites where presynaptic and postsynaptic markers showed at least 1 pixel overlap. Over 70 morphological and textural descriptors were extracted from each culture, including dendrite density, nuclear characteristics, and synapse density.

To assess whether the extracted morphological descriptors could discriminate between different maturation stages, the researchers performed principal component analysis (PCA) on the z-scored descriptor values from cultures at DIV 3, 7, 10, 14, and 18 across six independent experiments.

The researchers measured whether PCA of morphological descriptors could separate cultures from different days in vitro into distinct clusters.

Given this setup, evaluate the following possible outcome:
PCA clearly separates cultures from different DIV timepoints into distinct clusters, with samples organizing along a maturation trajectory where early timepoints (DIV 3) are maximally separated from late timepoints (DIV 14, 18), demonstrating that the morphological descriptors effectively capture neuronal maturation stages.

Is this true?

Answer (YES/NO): YES